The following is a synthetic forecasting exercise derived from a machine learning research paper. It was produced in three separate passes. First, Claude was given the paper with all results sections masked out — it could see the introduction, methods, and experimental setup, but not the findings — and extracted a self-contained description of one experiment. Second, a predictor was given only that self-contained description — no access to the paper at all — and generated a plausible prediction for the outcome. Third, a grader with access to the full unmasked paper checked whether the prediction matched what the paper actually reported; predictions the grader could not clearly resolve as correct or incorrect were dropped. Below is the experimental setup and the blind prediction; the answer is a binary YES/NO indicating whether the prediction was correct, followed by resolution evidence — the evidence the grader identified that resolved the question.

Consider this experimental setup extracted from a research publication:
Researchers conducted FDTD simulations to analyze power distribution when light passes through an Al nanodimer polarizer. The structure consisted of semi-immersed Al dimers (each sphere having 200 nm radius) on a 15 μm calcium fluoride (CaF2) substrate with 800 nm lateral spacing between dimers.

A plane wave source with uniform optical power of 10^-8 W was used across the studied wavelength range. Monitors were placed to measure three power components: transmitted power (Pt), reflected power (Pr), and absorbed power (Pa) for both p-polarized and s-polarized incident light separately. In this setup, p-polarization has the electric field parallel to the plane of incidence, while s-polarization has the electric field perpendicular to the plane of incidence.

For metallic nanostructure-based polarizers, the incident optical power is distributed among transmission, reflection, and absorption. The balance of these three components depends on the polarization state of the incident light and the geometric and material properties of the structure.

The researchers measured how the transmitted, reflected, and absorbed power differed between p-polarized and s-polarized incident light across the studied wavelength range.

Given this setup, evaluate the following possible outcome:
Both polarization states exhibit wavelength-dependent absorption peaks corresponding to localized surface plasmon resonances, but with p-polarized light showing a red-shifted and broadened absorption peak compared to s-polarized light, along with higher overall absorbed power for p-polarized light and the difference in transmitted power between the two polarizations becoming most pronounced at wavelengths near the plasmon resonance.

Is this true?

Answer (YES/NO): NO